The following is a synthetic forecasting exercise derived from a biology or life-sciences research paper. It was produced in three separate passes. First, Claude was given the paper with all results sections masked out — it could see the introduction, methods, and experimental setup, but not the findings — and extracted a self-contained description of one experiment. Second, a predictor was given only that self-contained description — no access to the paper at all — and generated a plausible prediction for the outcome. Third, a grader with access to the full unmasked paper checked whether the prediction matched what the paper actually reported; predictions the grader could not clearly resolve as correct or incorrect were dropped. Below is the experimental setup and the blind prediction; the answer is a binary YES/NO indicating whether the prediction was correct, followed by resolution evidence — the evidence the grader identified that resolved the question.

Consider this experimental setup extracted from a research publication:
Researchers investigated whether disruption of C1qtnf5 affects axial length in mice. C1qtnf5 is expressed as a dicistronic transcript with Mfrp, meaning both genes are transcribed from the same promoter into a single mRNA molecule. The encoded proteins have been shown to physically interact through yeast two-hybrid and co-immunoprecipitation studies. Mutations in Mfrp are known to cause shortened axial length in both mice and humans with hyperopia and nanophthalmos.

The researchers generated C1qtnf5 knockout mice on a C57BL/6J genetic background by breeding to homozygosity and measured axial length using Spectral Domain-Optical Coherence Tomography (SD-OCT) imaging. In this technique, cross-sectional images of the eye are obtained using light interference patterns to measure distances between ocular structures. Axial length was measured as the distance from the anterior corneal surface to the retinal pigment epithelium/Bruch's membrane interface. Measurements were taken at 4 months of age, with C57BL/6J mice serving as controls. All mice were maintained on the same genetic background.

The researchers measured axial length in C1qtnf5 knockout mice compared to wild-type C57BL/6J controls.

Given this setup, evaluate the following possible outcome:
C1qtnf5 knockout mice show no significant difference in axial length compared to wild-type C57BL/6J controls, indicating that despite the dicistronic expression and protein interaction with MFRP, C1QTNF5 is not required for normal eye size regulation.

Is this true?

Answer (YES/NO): YES